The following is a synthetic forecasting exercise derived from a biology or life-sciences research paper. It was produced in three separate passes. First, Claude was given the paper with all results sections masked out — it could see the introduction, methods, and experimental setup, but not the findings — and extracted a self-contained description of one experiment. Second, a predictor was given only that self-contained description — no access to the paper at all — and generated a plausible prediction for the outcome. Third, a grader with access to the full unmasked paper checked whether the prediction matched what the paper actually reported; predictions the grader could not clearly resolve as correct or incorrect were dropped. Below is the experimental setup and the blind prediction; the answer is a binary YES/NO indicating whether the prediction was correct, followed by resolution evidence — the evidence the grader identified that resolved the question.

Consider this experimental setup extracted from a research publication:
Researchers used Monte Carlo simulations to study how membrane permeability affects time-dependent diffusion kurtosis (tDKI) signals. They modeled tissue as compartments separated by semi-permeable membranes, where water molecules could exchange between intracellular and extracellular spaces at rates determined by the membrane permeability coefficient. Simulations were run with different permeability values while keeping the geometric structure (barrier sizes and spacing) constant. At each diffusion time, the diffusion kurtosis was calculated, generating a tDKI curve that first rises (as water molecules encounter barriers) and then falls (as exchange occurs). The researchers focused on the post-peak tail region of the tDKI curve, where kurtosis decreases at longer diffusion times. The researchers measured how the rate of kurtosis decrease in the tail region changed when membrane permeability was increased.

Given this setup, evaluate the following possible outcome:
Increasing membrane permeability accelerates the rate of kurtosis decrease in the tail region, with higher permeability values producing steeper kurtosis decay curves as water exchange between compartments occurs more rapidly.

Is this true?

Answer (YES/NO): YES